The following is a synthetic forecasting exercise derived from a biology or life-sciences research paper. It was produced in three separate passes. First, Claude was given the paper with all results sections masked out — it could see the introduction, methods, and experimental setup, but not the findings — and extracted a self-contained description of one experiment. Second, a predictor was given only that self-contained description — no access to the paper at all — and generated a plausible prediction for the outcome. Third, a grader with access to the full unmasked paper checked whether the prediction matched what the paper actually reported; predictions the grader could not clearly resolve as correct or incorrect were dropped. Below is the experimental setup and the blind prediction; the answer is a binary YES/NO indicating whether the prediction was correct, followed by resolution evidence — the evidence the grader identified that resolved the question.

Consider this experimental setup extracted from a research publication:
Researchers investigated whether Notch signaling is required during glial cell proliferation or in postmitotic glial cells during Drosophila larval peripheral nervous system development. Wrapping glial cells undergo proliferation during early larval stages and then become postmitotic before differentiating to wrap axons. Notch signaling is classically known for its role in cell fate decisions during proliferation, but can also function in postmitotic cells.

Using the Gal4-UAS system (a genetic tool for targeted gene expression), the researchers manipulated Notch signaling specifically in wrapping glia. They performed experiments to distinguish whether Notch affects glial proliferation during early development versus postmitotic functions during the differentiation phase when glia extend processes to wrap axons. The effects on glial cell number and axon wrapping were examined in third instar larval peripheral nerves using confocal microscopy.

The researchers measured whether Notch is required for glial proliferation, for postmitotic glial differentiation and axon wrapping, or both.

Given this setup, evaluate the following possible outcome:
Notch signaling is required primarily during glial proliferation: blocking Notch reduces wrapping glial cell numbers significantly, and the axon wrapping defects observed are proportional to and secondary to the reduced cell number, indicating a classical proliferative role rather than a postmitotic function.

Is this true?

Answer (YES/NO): NO